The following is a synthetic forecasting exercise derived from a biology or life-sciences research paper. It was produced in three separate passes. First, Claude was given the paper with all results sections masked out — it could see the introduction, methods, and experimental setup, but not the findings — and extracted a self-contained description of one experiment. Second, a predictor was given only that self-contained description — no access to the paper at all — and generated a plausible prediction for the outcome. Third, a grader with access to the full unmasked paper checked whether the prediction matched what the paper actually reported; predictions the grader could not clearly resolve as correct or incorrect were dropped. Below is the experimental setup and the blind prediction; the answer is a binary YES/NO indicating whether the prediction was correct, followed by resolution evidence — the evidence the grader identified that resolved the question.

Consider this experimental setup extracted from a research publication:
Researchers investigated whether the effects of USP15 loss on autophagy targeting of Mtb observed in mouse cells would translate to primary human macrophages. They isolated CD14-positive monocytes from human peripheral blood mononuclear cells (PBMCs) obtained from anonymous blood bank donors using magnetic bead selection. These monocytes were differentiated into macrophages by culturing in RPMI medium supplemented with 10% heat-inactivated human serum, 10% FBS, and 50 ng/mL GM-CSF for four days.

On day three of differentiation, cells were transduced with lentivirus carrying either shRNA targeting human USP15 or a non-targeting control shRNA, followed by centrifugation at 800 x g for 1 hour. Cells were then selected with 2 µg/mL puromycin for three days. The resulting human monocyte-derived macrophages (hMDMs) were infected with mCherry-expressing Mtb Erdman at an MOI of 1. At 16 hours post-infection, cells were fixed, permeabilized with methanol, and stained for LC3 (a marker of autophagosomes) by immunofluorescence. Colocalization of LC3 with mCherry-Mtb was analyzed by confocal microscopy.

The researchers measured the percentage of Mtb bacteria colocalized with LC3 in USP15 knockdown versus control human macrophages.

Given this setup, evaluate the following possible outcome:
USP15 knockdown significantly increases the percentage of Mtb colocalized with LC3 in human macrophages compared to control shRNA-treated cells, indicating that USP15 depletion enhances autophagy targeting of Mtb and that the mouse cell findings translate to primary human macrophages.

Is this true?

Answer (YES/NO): YES